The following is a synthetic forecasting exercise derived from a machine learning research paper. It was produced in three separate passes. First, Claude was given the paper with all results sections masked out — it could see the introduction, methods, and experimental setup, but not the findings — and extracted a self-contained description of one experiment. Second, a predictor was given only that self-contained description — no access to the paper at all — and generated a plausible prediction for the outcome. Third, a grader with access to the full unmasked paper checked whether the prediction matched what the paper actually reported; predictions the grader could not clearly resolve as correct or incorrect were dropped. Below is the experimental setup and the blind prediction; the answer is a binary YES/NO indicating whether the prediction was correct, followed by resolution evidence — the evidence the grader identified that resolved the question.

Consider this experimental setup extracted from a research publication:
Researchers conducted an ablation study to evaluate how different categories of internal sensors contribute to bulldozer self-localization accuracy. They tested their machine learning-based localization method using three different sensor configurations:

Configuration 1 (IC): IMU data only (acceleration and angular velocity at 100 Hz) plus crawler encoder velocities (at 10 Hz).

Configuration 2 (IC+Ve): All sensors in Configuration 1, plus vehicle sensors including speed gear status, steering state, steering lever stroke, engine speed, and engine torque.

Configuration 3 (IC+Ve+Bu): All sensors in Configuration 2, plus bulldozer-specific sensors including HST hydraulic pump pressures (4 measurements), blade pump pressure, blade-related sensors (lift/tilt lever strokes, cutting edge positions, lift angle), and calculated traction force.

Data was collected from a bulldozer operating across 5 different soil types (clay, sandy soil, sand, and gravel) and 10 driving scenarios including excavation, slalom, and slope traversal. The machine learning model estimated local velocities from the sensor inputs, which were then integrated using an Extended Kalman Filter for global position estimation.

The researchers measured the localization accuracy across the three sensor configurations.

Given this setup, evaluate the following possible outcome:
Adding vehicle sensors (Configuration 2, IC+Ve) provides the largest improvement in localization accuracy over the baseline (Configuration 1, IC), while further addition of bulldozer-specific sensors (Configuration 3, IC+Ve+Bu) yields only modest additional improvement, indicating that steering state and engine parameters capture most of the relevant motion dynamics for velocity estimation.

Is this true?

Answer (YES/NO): NO